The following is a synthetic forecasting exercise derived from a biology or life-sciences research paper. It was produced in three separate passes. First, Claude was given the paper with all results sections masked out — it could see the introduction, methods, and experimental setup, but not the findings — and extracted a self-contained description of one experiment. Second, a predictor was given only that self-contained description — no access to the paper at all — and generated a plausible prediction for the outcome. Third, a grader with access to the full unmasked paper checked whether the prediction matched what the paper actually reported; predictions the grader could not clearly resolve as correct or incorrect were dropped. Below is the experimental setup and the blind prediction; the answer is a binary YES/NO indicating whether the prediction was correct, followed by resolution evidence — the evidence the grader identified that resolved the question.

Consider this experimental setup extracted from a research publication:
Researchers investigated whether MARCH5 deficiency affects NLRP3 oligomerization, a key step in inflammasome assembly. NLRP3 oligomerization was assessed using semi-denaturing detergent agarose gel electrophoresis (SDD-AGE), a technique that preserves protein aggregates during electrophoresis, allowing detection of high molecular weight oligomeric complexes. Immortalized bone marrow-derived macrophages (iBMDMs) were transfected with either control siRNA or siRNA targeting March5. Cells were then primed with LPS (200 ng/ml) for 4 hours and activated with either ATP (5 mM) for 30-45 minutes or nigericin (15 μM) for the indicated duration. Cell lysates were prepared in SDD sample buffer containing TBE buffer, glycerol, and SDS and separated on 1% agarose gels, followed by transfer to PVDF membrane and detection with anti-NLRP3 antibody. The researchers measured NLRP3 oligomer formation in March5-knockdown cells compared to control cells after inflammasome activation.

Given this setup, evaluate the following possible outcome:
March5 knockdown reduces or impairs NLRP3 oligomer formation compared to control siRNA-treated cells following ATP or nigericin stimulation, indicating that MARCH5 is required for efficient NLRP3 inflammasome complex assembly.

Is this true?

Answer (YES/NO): YES